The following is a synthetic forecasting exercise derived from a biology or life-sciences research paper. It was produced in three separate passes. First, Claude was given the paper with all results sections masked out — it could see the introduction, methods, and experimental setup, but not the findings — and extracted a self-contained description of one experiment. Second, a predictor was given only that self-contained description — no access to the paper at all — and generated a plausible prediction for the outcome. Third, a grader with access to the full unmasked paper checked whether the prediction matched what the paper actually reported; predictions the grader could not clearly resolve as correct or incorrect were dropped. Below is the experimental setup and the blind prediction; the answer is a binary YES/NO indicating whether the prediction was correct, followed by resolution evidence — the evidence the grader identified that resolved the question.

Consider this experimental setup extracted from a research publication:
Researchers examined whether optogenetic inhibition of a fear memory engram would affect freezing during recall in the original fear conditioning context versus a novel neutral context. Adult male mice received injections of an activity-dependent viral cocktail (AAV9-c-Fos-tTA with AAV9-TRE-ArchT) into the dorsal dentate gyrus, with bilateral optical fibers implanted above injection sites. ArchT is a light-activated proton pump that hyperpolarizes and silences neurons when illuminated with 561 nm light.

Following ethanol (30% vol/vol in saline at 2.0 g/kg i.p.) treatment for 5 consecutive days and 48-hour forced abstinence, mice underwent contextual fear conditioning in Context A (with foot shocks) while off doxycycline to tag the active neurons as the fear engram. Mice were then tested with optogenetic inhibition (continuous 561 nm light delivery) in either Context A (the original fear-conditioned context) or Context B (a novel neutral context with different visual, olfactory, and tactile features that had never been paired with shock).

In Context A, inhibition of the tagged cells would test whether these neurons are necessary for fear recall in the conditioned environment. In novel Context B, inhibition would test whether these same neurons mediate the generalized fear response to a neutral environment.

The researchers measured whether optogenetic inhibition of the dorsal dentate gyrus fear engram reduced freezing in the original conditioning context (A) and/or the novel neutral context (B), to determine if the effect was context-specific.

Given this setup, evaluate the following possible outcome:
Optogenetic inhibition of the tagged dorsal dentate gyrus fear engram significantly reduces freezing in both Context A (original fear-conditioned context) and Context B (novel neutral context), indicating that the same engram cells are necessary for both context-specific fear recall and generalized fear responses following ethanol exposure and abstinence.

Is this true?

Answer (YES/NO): NO